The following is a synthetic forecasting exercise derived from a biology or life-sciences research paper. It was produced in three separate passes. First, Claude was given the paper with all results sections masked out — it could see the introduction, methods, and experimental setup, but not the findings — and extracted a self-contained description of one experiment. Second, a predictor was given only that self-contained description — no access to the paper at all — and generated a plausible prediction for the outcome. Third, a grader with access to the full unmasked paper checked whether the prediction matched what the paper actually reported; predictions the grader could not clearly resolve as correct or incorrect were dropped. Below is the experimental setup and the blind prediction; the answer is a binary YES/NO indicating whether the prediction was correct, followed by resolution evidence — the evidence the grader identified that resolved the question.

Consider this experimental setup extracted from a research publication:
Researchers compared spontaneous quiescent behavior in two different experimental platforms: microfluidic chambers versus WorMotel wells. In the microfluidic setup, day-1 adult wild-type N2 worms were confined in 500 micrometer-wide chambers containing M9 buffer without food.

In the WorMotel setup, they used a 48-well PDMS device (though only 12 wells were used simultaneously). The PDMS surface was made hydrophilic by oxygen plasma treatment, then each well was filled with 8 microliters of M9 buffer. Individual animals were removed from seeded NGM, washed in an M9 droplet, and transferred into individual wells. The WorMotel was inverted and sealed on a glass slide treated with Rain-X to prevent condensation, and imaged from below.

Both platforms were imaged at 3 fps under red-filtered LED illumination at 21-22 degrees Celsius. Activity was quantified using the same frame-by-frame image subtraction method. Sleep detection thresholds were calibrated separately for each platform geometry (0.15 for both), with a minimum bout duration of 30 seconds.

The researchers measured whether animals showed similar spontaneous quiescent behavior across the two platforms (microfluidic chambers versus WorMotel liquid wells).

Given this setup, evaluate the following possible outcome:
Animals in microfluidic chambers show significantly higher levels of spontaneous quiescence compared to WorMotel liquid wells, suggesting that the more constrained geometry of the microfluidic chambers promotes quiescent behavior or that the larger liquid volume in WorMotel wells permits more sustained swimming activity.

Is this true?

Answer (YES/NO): YES